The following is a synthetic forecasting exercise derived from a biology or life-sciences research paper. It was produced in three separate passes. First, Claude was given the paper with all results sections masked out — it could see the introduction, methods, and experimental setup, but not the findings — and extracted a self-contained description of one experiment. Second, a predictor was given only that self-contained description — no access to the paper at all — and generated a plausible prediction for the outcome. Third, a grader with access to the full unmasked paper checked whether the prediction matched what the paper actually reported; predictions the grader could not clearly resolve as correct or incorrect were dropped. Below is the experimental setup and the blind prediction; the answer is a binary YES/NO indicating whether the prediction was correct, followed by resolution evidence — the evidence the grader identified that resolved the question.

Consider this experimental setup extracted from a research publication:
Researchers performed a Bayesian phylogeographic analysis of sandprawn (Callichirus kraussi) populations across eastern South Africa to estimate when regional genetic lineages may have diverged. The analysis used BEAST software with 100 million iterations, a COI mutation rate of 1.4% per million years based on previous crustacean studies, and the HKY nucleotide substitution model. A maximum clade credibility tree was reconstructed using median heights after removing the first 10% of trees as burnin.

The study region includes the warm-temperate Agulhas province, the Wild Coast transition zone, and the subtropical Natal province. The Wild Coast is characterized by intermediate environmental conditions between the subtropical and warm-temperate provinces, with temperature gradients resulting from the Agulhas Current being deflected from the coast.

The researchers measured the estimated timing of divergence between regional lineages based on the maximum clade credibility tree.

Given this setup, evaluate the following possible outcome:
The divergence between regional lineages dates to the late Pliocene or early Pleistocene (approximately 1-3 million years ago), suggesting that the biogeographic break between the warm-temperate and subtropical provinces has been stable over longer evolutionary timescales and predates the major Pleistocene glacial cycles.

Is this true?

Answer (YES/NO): NO